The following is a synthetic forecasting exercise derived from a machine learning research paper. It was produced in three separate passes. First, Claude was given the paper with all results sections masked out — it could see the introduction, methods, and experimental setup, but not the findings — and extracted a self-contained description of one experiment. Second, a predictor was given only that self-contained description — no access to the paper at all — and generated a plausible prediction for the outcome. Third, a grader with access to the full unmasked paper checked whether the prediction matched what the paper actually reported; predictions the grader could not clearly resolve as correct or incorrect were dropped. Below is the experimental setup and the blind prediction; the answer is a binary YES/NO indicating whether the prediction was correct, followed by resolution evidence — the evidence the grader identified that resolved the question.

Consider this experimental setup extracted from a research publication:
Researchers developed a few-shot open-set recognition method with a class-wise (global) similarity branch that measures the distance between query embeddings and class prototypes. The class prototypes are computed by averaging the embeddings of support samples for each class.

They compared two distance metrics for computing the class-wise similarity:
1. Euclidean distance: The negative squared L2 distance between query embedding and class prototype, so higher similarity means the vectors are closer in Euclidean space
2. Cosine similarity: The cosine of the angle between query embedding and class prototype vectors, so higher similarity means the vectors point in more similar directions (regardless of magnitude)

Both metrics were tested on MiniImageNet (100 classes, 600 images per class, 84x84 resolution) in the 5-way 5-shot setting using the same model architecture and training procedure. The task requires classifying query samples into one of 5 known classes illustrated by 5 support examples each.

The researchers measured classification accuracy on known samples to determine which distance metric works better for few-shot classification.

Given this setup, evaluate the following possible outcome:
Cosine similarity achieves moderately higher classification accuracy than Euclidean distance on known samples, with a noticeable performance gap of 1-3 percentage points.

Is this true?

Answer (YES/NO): NO